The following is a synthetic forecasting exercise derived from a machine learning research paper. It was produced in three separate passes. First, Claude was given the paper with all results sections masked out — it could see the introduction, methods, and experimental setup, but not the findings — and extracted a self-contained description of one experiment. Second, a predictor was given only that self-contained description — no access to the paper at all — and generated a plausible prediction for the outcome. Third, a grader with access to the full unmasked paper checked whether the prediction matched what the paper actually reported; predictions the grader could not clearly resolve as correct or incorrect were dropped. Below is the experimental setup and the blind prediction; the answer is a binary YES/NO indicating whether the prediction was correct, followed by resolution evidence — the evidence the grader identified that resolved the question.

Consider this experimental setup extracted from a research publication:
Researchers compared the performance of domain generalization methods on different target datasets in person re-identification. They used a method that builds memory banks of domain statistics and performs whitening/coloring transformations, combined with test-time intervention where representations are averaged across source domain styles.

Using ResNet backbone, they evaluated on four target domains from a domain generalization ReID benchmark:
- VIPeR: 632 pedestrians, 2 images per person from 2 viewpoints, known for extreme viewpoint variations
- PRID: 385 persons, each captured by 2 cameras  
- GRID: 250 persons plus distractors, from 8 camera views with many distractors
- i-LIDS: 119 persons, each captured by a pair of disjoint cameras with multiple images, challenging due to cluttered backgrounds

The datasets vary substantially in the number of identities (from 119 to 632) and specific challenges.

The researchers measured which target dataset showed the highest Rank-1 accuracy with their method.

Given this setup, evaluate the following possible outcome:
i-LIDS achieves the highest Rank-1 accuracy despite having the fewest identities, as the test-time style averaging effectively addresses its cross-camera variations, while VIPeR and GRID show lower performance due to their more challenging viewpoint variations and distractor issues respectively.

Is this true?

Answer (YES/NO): YES